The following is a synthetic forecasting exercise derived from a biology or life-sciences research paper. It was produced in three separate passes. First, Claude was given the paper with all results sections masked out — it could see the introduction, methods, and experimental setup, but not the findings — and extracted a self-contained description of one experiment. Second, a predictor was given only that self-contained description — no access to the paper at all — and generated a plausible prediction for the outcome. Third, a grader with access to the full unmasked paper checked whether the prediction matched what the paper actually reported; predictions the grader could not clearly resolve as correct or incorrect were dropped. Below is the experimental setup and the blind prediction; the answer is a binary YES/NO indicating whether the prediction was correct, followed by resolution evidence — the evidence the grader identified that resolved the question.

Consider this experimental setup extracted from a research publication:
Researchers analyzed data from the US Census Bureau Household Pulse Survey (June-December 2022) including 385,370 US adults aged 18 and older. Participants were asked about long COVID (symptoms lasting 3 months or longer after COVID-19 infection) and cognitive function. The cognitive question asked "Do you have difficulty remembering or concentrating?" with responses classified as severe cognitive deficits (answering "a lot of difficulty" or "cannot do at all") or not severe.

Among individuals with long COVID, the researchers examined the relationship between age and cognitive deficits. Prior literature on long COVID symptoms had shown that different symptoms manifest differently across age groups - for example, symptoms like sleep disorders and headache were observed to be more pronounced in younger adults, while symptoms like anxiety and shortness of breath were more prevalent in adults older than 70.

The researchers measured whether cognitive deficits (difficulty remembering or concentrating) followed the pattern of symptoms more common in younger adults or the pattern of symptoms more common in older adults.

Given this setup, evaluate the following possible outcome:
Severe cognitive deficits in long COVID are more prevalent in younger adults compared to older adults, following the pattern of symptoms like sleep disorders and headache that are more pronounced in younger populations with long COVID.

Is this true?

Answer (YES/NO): YES